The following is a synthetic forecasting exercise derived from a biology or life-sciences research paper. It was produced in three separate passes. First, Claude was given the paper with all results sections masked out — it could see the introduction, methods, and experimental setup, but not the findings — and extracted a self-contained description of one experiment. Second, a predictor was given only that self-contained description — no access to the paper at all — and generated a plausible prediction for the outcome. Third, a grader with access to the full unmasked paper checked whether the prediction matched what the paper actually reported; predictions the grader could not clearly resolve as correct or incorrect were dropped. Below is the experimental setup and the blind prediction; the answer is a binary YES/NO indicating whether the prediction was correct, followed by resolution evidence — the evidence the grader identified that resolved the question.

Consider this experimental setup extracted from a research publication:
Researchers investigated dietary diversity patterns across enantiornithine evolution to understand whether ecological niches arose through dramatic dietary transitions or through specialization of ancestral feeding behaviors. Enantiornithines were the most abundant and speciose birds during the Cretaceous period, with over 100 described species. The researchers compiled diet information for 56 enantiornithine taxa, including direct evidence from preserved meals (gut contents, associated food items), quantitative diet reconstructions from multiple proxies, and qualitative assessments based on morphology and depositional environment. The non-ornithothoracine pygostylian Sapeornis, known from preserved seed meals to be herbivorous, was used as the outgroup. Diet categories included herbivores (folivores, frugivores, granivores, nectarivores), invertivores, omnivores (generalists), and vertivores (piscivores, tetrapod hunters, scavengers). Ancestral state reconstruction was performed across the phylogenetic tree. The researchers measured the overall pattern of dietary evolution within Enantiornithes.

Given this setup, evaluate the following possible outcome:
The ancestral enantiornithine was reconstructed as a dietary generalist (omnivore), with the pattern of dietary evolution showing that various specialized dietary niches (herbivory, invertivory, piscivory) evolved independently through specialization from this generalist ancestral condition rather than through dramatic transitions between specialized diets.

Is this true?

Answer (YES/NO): YES